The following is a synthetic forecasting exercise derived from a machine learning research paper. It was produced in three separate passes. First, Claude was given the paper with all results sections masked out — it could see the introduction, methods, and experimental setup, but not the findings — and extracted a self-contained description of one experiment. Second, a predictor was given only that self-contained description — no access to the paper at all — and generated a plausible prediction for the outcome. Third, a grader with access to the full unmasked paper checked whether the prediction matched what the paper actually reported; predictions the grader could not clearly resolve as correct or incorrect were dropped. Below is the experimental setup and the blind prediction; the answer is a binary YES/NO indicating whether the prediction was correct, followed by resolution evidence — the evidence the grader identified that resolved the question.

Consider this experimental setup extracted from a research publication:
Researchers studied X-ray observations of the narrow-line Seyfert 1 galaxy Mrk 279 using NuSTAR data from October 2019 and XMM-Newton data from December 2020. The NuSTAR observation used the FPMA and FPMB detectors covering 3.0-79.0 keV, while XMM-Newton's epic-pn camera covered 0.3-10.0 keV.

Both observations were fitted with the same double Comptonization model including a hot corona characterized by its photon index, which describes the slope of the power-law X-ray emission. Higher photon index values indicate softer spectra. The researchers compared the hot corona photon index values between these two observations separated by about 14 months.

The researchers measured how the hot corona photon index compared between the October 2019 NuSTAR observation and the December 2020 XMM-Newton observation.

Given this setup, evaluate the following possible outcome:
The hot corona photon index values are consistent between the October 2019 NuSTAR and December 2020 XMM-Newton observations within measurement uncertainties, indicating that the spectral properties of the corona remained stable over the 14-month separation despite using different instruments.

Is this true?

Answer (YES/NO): NO